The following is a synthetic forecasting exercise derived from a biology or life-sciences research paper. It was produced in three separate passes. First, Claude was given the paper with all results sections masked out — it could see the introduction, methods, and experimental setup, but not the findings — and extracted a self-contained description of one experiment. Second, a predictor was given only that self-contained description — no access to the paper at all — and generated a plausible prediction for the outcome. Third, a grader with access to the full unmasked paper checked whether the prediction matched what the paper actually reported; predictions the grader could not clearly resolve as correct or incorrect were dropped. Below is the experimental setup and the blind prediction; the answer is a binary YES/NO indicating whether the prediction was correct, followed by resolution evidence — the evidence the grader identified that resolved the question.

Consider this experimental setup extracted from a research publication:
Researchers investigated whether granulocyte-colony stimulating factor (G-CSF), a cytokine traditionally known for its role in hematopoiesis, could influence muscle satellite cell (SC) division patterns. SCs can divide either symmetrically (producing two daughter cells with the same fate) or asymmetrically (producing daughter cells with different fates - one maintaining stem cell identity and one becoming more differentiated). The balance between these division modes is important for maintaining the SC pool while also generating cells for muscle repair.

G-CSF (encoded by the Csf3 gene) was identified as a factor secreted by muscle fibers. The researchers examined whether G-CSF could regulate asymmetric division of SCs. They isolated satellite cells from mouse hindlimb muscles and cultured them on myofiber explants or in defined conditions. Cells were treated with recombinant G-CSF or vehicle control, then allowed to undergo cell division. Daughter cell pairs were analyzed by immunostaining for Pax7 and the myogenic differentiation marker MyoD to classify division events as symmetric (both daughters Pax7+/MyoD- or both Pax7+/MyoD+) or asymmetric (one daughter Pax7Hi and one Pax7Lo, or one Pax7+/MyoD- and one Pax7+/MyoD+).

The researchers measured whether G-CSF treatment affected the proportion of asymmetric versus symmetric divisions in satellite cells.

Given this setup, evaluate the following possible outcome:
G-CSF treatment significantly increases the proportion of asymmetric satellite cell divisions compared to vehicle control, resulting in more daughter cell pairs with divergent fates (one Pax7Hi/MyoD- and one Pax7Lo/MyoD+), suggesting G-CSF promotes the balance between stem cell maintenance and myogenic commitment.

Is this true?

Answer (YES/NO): YES